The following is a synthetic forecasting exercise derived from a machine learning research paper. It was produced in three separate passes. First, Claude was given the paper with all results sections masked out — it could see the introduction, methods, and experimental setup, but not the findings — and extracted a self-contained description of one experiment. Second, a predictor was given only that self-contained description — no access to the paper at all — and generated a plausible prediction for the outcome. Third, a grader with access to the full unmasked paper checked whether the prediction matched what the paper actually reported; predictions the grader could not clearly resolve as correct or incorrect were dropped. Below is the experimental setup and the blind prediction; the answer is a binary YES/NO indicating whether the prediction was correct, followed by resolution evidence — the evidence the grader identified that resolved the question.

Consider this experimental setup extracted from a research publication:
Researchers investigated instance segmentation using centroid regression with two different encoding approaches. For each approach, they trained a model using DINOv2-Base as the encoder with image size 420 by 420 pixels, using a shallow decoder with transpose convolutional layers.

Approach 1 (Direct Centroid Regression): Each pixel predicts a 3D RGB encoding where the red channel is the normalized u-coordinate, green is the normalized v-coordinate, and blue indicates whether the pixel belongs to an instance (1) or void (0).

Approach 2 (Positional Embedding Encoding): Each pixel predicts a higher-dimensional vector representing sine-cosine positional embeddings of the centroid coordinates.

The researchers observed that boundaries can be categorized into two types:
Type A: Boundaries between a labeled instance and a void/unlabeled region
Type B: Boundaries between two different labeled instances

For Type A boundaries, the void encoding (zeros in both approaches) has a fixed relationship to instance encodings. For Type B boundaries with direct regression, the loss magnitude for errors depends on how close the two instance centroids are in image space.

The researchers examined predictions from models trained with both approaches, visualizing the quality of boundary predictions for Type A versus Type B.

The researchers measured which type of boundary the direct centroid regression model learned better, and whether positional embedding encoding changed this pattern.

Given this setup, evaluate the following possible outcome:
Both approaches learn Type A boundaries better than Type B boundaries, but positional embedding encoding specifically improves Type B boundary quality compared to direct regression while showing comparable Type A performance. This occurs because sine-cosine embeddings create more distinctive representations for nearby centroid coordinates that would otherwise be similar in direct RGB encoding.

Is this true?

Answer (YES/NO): NO